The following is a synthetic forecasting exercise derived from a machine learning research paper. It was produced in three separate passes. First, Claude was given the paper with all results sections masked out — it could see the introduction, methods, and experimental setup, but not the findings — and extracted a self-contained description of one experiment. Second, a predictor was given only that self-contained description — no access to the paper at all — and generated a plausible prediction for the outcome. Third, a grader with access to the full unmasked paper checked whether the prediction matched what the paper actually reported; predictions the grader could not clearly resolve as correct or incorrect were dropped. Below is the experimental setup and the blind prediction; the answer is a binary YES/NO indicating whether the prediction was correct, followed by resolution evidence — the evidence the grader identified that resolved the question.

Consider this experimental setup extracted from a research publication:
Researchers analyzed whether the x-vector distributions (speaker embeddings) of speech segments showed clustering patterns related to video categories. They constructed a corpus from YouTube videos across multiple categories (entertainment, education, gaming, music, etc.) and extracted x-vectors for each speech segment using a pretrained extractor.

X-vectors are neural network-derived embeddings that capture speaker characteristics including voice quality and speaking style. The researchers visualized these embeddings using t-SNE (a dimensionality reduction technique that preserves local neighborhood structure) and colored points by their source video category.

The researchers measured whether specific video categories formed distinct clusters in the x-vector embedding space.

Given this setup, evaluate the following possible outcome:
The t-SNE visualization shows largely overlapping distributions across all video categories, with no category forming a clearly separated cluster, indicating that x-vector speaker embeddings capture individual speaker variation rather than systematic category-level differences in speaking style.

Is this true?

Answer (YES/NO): NO